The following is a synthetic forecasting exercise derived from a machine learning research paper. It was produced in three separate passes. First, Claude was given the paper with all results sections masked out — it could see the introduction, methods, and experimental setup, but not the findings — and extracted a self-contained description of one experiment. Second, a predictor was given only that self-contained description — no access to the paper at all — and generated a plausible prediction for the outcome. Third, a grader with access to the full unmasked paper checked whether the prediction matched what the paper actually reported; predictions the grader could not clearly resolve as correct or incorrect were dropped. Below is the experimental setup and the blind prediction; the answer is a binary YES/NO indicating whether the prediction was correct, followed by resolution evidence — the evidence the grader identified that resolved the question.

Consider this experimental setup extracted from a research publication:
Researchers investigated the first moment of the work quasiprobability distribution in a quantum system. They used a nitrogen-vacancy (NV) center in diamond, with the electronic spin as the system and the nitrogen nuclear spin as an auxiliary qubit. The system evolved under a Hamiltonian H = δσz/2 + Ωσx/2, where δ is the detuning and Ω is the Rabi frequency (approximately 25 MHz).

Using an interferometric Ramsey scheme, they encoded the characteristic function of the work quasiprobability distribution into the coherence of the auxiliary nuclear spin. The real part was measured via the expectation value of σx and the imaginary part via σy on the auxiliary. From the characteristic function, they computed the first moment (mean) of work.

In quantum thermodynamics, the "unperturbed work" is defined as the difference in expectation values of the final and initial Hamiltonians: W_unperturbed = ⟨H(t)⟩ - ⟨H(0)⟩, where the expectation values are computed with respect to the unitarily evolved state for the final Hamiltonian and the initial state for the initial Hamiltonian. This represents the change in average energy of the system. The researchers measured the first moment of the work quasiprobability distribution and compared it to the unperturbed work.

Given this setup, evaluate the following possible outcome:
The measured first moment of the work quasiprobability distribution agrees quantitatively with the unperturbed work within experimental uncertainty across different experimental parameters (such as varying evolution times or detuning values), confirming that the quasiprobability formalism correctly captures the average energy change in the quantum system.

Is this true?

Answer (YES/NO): YES